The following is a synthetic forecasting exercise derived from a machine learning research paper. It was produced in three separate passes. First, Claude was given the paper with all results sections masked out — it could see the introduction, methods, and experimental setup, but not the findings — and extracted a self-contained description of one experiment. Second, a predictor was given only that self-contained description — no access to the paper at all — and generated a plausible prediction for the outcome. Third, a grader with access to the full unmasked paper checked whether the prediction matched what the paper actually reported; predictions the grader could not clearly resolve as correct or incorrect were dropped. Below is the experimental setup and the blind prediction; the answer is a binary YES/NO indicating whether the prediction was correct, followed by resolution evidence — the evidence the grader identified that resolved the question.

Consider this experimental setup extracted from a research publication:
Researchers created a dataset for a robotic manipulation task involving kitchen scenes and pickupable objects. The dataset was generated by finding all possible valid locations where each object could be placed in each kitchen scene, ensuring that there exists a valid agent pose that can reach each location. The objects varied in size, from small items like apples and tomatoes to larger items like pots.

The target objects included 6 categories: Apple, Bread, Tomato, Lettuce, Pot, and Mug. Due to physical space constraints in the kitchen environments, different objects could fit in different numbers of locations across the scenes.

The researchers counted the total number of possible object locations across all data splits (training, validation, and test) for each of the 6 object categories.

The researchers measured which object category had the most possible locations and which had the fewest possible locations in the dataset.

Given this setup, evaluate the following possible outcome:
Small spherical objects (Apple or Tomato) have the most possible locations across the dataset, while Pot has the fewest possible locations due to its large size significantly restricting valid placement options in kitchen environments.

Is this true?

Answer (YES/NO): YES